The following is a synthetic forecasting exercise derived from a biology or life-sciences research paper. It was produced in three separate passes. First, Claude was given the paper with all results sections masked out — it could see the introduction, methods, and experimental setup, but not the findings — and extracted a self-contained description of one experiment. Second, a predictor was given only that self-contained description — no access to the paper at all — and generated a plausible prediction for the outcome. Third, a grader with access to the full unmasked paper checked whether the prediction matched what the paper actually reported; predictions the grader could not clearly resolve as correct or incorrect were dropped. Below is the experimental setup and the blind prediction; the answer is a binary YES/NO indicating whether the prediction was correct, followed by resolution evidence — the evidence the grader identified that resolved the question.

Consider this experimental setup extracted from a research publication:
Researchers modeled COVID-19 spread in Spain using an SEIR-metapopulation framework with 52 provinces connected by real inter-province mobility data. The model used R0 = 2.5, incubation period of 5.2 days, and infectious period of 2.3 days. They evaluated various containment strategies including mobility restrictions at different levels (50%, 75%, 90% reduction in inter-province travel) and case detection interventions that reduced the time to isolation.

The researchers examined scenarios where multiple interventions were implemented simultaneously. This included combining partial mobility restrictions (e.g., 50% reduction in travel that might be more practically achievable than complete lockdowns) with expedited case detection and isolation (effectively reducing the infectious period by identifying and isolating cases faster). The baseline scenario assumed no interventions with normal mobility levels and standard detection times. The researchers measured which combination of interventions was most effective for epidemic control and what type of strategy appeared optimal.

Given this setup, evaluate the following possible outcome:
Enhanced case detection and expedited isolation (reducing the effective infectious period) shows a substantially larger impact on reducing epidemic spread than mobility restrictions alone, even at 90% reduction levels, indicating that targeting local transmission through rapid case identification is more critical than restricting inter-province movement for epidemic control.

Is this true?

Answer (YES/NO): YES